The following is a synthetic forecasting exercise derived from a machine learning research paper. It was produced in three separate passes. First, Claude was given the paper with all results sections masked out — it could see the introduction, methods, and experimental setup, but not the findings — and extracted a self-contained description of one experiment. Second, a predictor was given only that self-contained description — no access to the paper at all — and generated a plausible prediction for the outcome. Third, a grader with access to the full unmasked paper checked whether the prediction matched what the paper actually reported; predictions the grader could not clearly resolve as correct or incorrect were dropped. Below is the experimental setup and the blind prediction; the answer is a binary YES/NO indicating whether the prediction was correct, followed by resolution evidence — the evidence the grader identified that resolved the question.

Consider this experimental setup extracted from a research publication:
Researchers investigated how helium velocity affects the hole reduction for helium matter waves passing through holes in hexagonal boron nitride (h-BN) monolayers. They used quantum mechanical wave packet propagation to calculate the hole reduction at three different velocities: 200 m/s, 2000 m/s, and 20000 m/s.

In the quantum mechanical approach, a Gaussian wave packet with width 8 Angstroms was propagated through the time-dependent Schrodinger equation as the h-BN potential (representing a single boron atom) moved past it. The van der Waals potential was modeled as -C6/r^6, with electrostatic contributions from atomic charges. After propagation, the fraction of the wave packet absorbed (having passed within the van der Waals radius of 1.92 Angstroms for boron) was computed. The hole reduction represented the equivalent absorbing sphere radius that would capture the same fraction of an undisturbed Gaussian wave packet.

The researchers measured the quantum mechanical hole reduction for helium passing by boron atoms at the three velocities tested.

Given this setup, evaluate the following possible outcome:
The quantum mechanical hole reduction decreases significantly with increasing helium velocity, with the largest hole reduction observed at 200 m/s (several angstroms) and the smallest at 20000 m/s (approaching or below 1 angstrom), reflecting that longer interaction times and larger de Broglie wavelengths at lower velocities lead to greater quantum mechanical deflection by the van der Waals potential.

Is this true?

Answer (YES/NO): NO